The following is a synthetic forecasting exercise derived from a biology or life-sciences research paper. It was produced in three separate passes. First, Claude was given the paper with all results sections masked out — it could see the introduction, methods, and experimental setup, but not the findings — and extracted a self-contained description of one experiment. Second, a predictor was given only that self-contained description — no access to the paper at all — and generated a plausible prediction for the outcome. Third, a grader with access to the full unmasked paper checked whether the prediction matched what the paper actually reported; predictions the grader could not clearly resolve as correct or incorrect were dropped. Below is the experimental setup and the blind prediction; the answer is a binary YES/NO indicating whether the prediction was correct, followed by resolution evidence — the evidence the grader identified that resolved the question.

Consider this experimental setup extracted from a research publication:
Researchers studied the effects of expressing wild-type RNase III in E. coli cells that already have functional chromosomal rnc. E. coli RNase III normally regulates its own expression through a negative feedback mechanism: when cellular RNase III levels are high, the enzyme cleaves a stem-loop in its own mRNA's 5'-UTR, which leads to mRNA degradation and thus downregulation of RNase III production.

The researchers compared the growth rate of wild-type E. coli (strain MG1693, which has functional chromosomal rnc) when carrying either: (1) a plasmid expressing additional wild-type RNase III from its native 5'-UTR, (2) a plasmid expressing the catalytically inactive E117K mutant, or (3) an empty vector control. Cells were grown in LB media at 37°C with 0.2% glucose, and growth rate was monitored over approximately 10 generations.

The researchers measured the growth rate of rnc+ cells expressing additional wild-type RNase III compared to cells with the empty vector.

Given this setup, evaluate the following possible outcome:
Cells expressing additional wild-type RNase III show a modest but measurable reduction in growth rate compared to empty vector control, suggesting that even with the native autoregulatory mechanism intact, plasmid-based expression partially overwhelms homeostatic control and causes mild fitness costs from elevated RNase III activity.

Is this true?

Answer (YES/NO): NO